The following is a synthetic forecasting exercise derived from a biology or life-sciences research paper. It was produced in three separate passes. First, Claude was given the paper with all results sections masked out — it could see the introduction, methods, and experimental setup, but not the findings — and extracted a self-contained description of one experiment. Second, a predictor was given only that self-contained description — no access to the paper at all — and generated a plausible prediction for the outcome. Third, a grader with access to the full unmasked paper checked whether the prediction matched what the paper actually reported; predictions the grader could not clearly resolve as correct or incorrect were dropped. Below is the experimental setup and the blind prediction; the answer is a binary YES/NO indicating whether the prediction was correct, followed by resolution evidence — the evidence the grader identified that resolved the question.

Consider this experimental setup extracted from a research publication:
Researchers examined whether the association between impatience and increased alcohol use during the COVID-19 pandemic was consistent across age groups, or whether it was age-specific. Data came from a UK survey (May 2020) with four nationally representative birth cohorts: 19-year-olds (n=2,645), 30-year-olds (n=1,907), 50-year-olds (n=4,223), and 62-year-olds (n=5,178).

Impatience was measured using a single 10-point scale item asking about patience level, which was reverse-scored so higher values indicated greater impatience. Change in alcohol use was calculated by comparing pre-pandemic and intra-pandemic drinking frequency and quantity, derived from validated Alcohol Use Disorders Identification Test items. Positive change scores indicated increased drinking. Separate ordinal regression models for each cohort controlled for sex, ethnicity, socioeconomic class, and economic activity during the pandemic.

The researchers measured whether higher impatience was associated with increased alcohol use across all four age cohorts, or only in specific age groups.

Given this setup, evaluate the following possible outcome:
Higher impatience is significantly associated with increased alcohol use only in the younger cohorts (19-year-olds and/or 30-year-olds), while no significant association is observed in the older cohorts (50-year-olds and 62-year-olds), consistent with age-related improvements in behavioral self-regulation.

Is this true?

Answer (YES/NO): NO